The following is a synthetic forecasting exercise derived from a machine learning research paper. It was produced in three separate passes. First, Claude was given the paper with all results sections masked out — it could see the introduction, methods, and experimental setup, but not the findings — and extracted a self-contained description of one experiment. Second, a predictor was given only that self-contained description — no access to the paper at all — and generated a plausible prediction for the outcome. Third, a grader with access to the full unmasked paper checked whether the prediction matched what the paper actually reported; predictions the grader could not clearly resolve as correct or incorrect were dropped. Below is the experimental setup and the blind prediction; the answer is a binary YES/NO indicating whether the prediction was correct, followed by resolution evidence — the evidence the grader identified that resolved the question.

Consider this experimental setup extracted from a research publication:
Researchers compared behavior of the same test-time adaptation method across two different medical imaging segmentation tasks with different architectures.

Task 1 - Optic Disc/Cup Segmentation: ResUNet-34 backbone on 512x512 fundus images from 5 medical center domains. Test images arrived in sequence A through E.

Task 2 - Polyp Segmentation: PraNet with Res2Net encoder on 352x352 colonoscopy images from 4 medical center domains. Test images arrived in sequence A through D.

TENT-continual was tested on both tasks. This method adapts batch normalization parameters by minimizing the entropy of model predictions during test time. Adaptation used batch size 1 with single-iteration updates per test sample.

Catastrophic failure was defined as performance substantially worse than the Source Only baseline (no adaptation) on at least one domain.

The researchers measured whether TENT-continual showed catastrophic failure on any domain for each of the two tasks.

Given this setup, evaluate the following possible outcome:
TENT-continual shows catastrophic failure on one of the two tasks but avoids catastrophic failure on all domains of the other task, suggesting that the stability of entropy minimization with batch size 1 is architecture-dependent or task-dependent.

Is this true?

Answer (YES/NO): NO